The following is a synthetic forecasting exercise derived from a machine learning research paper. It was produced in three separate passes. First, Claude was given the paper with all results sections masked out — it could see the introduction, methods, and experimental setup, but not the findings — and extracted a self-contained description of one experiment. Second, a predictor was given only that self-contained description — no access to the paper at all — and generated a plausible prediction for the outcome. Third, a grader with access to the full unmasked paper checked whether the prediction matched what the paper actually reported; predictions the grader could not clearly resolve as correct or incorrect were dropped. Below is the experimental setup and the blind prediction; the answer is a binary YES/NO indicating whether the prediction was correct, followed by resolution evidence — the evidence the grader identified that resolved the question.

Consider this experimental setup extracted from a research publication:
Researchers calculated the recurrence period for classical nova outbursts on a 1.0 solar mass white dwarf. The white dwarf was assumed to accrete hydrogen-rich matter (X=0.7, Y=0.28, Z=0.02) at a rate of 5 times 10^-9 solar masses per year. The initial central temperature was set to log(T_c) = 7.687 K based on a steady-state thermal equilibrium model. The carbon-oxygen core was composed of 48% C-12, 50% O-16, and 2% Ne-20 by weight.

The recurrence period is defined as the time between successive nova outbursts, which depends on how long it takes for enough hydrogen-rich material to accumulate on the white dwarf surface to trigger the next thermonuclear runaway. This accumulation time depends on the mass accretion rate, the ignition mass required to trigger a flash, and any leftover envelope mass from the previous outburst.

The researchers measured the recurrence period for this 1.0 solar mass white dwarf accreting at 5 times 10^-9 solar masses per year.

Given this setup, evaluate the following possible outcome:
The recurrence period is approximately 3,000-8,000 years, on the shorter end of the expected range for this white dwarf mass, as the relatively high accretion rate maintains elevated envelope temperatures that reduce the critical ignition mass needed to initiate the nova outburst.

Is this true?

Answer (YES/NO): YES